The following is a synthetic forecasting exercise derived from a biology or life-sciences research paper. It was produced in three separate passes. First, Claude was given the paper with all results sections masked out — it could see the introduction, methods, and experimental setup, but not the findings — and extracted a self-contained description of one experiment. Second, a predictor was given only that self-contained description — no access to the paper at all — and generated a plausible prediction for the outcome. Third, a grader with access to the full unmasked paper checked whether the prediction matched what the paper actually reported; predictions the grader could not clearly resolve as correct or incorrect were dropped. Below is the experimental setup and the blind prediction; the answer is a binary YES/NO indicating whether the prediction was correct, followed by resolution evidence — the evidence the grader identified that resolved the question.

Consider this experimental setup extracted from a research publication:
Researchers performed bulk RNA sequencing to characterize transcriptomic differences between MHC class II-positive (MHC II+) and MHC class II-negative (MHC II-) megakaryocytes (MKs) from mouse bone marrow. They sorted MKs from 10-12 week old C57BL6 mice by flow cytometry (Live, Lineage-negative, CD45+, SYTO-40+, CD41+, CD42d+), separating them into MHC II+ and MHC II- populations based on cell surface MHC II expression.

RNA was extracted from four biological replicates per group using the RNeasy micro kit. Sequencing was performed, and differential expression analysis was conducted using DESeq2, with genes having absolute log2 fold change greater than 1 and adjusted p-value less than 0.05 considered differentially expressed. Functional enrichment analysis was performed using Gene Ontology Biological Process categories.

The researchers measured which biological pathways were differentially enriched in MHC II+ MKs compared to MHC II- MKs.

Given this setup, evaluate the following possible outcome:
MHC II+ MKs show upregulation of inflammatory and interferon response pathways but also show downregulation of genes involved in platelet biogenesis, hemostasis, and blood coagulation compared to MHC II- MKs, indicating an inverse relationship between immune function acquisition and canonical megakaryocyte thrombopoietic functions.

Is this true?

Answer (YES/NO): NO